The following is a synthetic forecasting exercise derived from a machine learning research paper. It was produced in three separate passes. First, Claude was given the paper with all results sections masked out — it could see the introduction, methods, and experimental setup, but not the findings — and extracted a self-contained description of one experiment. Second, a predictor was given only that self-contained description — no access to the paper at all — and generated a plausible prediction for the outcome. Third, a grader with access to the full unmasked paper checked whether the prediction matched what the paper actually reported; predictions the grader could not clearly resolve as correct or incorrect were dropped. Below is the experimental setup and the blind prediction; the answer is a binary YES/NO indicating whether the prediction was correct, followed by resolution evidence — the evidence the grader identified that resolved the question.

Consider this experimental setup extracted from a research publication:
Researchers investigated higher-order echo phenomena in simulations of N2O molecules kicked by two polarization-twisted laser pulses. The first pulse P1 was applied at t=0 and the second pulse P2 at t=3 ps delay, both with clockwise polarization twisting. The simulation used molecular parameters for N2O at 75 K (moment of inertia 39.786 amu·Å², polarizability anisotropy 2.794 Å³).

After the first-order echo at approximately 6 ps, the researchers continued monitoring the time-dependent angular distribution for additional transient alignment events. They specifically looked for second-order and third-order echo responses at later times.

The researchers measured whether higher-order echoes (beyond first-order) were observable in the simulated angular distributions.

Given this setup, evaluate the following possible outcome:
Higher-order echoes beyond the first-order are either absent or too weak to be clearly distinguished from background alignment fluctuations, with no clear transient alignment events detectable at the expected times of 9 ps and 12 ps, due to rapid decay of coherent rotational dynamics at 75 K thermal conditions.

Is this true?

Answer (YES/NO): NO